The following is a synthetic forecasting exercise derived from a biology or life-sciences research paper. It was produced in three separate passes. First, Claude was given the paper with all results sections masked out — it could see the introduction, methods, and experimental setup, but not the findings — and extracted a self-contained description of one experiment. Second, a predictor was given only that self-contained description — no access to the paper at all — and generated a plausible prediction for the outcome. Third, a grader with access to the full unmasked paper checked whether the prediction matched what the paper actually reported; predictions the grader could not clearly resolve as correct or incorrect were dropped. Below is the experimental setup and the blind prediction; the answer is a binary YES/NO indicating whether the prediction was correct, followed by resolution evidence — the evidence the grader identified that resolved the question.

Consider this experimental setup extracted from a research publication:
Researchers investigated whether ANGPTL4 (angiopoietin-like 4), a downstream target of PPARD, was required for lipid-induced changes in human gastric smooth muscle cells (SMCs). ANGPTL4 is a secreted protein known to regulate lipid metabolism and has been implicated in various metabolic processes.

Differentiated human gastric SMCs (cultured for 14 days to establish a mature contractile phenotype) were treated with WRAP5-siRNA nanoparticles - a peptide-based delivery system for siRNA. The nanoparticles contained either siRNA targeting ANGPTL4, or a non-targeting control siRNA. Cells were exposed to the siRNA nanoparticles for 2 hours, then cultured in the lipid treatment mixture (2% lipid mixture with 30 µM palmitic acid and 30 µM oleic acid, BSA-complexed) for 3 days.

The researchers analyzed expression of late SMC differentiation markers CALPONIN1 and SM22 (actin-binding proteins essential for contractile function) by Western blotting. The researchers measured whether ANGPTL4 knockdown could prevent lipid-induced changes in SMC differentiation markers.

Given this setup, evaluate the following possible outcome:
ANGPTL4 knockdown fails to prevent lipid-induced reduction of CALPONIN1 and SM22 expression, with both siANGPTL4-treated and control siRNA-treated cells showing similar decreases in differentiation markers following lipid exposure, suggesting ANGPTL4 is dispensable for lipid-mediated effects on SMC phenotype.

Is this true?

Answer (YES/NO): NO